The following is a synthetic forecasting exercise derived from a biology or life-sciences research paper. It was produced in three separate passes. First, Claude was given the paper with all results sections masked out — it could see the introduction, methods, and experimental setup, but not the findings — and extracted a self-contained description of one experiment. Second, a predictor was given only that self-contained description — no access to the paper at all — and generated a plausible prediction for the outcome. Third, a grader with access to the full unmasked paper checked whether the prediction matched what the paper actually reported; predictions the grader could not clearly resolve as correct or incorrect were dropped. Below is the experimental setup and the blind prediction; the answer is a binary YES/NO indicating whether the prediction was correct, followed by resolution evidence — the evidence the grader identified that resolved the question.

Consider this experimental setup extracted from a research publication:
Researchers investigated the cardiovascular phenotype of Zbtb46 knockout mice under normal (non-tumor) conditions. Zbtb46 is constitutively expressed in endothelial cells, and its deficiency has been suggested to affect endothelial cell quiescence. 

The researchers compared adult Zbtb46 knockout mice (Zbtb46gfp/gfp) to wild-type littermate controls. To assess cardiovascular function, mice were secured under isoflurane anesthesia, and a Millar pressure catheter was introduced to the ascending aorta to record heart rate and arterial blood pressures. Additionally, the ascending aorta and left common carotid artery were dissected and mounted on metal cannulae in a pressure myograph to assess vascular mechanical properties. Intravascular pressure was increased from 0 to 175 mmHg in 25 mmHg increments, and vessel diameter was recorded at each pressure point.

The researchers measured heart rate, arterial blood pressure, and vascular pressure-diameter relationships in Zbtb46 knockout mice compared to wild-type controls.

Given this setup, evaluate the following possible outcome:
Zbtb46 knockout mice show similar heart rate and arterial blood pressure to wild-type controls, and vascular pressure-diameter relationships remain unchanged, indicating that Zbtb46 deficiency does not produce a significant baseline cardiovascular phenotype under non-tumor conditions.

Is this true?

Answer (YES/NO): YES